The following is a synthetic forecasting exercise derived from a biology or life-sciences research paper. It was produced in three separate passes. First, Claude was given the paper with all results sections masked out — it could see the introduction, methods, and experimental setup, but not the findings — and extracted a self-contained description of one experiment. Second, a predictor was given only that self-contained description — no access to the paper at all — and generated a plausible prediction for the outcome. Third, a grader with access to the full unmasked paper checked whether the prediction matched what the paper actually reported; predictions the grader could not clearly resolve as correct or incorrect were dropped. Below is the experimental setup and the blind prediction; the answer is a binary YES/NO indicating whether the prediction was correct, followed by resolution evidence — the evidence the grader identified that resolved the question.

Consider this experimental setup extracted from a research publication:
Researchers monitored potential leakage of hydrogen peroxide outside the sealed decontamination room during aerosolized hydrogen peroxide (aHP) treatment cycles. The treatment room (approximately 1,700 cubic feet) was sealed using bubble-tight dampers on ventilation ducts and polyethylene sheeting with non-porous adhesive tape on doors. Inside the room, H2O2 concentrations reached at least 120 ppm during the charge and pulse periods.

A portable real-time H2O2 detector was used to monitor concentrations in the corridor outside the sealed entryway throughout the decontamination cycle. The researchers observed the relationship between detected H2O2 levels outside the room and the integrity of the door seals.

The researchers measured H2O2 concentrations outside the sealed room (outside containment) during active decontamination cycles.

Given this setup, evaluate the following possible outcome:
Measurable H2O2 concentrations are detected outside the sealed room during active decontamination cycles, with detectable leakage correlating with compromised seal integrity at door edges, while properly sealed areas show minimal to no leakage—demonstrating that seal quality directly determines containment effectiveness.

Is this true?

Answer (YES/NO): YES